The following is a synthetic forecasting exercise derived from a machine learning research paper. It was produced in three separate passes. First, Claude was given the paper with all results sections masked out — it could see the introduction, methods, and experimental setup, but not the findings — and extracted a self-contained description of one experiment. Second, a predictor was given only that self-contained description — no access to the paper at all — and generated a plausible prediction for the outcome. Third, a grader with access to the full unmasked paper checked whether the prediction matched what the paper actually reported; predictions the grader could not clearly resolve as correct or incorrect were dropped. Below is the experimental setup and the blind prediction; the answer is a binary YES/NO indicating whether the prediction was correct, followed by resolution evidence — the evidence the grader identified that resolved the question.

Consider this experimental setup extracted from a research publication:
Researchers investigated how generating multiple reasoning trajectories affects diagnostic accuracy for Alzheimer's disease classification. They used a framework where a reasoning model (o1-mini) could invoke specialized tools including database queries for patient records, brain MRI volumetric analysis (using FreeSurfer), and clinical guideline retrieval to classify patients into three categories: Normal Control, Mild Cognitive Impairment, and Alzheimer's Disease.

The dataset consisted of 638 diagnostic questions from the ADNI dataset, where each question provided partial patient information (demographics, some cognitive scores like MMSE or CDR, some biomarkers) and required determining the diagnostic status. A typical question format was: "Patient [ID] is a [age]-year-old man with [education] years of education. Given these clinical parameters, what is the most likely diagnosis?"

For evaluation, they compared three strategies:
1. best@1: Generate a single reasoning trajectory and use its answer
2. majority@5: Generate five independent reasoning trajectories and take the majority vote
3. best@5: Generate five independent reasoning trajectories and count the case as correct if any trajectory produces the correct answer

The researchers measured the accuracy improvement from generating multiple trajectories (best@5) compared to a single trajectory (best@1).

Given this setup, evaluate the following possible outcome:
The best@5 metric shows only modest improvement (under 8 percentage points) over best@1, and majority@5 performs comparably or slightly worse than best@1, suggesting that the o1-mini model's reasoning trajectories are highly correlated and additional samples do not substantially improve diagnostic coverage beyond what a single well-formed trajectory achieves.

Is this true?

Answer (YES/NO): NO